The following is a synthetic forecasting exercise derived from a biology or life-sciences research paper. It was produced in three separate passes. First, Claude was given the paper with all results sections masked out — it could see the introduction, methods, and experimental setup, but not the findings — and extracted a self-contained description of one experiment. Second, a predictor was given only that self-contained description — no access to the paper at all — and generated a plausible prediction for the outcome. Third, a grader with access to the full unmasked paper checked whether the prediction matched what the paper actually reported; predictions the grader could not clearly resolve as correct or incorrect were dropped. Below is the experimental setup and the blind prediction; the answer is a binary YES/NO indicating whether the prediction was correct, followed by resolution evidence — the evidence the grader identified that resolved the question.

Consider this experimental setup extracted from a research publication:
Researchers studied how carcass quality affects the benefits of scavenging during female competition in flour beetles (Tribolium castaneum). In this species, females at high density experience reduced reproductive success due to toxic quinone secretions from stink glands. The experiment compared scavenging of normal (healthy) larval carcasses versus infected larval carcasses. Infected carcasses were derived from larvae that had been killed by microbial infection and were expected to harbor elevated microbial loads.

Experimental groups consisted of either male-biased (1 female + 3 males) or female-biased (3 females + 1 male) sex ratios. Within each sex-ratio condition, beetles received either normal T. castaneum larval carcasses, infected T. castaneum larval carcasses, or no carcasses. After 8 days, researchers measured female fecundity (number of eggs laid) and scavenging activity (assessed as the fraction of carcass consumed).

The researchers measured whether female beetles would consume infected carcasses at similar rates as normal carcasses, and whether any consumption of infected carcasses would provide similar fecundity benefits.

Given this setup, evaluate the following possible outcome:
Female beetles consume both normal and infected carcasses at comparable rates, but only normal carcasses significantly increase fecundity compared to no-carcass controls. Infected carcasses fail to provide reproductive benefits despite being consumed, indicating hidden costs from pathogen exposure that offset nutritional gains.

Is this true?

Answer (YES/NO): NO